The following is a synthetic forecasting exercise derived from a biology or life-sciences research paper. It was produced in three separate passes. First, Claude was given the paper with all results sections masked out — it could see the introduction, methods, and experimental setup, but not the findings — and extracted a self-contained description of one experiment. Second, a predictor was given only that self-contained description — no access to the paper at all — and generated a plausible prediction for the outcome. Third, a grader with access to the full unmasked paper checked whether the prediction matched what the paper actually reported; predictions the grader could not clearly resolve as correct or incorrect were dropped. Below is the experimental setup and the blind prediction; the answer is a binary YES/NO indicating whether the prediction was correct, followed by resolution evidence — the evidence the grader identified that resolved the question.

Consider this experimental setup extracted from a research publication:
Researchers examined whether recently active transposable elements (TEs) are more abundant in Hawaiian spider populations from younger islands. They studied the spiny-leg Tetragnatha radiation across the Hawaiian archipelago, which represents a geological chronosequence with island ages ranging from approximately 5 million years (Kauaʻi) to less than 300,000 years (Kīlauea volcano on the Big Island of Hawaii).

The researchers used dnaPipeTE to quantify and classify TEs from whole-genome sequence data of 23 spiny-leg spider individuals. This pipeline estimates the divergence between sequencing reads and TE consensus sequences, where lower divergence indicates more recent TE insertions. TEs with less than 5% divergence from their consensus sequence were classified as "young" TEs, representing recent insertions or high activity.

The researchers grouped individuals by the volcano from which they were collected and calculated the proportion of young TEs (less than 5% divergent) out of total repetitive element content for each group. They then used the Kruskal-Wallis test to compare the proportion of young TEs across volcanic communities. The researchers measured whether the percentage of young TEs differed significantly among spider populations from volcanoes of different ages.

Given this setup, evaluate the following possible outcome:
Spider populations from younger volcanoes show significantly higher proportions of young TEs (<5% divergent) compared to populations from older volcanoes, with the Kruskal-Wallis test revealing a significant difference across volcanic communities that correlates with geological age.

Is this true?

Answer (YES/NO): NO